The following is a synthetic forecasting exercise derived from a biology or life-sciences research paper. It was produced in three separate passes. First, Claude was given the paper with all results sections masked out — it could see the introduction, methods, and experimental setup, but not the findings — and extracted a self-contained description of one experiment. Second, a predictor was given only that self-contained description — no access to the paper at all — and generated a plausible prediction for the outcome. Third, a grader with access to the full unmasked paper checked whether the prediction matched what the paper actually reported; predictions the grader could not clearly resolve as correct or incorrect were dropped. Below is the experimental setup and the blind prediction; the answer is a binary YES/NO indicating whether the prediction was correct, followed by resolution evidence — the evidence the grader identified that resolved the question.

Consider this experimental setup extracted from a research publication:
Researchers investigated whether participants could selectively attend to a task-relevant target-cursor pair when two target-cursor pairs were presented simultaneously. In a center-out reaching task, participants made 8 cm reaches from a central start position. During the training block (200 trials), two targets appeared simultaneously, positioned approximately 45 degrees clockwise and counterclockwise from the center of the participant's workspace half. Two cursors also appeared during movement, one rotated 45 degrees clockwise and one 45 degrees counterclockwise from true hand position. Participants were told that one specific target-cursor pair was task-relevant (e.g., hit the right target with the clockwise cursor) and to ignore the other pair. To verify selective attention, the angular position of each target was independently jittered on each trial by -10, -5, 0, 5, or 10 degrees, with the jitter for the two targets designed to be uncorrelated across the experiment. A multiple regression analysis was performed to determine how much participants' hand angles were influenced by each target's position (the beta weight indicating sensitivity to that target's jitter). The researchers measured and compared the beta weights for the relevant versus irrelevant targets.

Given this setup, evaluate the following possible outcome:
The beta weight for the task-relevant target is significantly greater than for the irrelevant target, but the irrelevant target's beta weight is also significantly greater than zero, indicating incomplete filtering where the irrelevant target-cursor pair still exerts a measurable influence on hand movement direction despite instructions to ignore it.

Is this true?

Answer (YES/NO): YES